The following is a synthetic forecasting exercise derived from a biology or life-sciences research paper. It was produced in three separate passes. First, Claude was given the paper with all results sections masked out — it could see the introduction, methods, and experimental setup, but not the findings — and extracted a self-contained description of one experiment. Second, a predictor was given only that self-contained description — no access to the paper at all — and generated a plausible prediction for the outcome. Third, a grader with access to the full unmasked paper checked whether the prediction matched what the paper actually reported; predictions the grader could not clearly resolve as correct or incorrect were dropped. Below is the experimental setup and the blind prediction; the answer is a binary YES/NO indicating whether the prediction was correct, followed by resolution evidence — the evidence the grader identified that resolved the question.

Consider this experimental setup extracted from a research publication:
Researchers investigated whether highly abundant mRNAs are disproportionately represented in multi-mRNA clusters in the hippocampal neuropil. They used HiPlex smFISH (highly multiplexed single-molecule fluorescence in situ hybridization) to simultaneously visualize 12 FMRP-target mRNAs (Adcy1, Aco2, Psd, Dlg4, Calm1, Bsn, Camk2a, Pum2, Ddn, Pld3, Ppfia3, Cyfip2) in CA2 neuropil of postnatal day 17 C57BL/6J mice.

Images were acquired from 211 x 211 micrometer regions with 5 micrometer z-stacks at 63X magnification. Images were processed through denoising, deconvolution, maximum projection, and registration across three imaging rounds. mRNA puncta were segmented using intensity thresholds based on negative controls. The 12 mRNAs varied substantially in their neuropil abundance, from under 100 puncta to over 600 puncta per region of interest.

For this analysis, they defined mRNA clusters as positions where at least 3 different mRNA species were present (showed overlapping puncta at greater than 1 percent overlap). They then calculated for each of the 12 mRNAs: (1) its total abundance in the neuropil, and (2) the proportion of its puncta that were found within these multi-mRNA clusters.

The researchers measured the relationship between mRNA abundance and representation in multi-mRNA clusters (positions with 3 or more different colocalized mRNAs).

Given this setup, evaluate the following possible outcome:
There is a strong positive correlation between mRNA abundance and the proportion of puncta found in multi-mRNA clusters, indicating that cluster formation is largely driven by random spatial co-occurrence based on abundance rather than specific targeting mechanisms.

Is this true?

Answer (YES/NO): YES